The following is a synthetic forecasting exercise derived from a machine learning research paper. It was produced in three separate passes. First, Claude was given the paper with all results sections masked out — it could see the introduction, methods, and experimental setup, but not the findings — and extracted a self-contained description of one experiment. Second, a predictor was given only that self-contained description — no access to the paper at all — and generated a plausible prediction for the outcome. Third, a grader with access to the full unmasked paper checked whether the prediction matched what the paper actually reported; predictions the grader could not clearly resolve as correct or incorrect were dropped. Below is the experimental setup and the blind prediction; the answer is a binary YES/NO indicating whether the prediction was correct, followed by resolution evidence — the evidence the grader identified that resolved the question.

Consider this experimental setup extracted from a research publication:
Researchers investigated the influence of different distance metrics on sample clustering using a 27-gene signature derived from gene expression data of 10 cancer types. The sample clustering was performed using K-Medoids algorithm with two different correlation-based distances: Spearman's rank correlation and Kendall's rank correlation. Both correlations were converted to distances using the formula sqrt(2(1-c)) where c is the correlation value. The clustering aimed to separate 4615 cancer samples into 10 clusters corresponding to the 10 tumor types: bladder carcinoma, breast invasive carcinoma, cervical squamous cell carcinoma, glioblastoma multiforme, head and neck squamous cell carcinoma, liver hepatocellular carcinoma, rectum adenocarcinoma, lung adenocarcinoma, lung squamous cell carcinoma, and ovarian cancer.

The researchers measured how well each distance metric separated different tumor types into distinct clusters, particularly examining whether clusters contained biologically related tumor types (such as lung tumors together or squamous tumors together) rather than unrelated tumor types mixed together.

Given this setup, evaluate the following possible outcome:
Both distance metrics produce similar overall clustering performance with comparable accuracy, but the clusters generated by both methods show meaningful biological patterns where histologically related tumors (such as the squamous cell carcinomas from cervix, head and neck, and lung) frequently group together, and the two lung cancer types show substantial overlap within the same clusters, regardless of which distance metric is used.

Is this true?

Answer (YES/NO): NO